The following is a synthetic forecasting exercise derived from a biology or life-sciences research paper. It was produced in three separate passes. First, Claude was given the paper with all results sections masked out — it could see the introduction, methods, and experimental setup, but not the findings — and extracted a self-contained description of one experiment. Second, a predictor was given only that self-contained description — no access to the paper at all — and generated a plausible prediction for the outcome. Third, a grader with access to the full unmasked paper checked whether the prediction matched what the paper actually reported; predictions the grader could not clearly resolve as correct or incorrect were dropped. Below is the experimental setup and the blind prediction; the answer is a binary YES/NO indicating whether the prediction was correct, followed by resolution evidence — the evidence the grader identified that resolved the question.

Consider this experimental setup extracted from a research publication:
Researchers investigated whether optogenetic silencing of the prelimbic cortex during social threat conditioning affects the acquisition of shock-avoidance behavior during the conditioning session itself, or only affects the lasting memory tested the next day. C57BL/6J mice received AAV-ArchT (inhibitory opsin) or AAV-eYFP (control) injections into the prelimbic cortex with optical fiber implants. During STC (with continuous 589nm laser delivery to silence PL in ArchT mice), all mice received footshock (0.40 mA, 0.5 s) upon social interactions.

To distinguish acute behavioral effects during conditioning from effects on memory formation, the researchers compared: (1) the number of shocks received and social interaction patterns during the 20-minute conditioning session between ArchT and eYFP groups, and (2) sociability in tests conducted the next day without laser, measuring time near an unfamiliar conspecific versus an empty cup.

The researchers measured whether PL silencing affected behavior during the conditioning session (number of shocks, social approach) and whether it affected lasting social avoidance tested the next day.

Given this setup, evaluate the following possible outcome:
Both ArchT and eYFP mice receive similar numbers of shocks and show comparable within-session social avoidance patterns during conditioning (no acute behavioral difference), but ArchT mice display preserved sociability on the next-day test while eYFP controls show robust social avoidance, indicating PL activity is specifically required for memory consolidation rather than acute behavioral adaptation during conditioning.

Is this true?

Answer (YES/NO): YES